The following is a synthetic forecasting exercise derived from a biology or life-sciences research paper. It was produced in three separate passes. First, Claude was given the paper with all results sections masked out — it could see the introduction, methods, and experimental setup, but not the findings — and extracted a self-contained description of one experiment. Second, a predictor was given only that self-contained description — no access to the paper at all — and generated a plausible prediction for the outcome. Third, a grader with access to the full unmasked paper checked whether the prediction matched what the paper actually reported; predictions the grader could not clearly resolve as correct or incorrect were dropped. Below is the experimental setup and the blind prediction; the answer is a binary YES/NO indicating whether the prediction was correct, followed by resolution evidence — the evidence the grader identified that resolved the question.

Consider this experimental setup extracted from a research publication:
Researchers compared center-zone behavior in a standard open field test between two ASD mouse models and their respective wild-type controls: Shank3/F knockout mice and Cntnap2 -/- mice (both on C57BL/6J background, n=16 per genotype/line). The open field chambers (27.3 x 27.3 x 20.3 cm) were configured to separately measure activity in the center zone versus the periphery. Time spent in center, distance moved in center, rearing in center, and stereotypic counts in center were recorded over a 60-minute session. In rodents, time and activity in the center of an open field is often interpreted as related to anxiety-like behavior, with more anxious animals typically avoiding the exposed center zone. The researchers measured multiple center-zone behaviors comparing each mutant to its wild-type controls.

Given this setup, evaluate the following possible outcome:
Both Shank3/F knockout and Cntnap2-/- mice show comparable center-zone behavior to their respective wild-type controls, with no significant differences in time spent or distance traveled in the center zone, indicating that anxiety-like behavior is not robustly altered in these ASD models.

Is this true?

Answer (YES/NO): NO